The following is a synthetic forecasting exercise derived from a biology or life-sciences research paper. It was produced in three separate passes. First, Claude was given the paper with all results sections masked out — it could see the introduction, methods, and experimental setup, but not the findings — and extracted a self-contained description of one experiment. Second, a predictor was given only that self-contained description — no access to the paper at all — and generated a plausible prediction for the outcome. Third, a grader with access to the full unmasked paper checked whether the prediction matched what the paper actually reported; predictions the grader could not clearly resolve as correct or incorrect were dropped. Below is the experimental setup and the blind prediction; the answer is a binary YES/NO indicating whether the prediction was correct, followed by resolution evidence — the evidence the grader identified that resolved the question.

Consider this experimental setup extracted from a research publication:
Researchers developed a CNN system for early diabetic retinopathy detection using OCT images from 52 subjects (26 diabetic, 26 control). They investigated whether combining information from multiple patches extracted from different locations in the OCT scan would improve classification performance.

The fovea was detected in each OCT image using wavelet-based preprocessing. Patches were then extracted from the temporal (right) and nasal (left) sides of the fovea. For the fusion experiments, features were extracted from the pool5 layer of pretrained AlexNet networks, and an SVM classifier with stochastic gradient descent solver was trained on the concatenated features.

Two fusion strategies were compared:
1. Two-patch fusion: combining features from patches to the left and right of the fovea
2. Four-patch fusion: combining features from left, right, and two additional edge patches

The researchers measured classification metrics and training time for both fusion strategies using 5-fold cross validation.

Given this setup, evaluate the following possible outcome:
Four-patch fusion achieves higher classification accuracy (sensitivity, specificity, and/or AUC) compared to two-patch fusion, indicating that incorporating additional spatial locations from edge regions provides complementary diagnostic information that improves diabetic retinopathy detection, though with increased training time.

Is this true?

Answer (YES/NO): NO